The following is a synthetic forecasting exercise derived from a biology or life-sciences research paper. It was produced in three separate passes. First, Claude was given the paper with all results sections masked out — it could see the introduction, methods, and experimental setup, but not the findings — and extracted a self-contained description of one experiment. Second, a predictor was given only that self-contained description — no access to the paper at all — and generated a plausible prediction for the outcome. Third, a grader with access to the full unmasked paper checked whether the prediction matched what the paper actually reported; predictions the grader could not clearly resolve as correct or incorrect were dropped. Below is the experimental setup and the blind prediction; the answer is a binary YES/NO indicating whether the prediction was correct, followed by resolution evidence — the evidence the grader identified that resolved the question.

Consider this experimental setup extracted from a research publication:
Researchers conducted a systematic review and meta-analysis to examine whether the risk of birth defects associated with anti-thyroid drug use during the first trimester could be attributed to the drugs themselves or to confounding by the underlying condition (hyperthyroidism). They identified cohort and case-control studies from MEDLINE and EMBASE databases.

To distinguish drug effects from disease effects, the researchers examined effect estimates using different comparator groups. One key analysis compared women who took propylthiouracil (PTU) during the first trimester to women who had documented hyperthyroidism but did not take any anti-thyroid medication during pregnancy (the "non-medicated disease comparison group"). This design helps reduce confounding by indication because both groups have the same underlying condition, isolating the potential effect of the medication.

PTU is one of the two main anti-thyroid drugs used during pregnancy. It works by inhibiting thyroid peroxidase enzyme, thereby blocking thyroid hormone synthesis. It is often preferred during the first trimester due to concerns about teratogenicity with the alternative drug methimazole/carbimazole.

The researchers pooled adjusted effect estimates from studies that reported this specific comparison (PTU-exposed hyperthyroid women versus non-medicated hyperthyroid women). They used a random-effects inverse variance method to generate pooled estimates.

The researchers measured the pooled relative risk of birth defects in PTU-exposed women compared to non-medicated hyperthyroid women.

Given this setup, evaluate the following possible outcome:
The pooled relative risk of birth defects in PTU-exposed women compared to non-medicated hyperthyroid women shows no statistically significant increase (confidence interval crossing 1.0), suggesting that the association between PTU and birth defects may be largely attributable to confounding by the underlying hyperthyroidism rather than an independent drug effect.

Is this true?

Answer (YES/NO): YES